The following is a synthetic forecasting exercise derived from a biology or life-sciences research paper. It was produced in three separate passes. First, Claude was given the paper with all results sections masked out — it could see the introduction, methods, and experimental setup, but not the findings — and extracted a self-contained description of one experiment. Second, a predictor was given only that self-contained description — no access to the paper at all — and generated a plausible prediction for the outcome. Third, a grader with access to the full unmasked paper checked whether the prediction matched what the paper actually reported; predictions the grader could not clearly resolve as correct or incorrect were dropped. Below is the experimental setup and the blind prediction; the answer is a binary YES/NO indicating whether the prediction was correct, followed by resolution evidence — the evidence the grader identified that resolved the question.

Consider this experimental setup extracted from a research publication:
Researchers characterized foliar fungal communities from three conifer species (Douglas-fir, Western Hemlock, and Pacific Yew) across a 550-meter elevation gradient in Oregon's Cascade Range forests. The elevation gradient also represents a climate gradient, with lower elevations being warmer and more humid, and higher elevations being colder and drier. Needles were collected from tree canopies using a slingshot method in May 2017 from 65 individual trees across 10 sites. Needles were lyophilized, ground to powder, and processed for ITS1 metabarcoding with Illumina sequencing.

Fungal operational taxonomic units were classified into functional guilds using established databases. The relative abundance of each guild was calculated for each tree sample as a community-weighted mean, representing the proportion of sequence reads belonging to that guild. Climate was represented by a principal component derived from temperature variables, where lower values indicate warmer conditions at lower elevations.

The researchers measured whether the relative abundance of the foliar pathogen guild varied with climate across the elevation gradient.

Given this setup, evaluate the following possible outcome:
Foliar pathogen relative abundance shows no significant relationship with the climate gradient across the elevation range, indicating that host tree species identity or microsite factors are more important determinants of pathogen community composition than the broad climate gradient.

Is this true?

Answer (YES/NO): YES